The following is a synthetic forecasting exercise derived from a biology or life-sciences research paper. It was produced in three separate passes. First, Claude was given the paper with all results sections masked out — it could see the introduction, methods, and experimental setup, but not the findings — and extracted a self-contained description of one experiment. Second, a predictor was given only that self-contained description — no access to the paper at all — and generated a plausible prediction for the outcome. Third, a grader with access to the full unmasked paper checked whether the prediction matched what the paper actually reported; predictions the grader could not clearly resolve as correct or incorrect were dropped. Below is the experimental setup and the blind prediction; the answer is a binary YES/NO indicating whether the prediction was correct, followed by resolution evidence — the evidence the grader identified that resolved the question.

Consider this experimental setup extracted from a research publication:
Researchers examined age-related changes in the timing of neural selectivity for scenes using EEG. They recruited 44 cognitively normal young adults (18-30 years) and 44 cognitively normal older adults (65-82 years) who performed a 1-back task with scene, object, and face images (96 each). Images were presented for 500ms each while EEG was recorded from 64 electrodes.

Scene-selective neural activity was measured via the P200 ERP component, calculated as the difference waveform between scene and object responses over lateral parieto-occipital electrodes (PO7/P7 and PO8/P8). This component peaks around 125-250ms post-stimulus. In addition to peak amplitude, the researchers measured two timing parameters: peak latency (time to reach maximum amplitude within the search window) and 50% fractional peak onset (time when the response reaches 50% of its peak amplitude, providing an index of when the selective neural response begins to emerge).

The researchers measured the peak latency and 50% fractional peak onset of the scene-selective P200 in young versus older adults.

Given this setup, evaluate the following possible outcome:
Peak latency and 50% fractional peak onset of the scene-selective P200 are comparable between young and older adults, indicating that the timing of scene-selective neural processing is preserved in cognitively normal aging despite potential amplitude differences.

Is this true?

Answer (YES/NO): NO